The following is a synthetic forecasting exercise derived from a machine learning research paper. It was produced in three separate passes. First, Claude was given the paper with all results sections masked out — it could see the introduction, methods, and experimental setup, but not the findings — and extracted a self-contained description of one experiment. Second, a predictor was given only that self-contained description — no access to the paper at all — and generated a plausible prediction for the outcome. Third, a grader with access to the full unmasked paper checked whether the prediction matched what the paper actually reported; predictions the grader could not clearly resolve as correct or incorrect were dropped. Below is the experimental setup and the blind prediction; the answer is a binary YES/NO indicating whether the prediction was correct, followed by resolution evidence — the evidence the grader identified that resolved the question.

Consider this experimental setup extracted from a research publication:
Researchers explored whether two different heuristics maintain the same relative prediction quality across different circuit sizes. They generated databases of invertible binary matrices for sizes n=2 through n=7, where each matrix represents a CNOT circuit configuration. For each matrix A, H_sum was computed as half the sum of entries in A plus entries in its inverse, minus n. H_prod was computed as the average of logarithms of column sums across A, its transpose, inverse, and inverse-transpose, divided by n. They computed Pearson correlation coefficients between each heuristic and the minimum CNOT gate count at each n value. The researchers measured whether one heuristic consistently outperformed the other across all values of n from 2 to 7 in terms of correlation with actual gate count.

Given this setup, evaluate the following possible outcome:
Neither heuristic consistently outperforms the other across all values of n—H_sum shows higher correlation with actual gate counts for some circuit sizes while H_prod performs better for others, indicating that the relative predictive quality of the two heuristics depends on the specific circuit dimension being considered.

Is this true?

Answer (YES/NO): NO